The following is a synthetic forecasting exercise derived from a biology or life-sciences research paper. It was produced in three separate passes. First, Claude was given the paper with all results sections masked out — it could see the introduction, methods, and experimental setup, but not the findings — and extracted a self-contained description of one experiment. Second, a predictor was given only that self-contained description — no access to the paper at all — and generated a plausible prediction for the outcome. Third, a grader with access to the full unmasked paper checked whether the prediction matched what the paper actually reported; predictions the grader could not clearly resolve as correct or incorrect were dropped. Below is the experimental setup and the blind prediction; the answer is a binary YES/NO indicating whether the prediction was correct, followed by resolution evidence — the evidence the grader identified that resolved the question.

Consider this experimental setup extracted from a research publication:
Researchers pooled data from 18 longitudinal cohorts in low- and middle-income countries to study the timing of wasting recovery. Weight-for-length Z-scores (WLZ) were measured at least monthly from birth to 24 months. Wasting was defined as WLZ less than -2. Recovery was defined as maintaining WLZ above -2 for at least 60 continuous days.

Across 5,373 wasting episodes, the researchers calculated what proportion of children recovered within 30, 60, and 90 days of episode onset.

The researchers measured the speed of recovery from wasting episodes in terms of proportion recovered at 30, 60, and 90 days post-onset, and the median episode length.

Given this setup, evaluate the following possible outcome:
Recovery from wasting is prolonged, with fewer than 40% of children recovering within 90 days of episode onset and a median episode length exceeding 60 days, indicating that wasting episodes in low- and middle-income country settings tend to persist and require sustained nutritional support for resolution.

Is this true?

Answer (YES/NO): NO